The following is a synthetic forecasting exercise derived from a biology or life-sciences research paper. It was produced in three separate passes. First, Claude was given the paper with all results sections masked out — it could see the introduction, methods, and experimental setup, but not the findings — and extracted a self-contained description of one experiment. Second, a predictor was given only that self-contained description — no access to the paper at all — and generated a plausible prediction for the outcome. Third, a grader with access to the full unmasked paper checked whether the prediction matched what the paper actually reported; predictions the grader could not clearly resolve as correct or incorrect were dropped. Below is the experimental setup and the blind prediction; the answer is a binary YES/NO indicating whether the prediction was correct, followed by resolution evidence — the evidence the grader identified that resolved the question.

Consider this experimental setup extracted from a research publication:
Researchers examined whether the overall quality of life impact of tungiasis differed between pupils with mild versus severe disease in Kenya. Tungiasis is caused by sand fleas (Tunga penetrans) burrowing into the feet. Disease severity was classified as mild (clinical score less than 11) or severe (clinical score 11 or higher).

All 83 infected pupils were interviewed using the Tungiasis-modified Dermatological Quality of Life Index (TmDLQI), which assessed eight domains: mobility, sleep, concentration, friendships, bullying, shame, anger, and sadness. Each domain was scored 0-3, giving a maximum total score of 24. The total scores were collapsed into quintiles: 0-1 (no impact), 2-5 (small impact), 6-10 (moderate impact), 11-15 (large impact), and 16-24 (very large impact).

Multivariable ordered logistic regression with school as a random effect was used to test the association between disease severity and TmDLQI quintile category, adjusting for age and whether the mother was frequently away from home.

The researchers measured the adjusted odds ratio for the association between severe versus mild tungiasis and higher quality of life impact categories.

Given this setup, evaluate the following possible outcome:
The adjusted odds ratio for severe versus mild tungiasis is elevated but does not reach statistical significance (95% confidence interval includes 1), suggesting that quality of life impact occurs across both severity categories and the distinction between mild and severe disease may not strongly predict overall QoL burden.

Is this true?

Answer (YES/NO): NO